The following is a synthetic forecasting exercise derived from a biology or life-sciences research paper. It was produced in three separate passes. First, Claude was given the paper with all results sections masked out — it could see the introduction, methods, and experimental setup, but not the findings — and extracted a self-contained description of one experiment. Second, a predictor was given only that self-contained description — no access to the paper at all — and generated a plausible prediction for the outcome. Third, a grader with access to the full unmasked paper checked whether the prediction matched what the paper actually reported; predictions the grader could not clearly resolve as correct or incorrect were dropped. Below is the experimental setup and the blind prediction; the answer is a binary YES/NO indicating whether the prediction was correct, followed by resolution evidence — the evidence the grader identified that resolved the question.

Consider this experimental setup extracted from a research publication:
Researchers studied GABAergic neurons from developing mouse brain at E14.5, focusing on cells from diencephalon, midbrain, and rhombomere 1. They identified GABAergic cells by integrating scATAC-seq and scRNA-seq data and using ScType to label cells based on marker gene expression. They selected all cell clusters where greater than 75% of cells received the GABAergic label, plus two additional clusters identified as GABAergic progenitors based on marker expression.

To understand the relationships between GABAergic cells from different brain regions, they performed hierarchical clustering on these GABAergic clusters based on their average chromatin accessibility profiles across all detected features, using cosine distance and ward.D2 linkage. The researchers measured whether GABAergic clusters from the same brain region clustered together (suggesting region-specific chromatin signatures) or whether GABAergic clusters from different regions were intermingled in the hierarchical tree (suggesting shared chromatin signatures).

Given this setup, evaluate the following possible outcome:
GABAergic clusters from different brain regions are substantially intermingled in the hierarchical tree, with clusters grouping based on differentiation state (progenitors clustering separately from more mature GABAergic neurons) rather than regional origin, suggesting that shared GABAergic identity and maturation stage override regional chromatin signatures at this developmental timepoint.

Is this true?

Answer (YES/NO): NO